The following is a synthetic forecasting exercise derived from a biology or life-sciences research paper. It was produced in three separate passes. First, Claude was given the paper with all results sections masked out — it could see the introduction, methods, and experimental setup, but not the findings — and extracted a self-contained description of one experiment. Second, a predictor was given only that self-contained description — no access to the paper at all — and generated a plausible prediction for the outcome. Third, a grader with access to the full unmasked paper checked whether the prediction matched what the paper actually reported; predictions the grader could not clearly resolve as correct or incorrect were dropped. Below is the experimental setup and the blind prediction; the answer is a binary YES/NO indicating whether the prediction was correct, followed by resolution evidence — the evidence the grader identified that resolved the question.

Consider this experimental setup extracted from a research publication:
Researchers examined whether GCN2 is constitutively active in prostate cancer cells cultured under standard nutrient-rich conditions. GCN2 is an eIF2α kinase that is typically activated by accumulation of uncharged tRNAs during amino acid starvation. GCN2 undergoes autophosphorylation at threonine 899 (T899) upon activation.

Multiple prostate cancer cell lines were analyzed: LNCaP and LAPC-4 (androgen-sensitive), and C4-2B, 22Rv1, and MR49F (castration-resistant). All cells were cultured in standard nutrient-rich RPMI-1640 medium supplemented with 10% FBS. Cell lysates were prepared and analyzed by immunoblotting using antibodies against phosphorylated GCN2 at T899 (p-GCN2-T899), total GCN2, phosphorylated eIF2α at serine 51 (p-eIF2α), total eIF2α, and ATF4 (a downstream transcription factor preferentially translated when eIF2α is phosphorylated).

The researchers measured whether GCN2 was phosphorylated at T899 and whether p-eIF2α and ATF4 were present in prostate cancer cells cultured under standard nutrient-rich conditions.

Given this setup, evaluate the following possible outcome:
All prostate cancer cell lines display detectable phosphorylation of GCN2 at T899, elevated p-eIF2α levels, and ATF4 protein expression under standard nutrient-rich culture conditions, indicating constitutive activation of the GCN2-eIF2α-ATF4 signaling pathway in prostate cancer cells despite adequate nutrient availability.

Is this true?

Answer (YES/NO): YES